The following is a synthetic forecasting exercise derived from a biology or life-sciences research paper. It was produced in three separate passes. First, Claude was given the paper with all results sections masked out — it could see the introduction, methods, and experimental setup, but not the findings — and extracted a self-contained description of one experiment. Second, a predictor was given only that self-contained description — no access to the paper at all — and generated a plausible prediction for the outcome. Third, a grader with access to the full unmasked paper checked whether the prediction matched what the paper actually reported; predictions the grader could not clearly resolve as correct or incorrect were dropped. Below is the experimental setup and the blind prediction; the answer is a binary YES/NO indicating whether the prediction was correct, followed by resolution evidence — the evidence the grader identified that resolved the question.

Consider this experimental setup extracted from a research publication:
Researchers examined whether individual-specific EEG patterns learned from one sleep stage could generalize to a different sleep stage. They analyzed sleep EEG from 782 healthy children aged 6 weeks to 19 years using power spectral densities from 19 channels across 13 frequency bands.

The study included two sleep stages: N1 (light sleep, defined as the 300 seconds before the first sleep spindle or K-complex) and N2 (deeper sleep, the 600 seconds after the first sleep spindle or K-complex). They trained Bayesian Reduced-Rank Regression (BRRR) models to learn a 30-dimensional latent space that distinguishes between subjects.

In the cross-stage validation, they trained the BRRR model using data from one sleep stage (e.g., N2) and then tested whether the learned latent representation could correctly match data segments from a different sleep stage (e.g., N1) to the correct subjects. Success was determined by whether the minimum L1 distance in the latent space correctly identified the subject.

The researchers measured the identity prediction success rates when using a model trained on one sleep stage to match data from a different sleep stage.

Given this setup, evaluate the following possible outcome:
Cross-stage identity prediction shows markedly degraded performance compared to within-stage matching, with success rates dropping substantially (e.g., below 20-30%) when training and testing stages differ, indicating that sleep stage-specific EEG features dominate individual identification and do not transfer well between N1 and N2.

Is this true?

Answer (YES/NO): NO